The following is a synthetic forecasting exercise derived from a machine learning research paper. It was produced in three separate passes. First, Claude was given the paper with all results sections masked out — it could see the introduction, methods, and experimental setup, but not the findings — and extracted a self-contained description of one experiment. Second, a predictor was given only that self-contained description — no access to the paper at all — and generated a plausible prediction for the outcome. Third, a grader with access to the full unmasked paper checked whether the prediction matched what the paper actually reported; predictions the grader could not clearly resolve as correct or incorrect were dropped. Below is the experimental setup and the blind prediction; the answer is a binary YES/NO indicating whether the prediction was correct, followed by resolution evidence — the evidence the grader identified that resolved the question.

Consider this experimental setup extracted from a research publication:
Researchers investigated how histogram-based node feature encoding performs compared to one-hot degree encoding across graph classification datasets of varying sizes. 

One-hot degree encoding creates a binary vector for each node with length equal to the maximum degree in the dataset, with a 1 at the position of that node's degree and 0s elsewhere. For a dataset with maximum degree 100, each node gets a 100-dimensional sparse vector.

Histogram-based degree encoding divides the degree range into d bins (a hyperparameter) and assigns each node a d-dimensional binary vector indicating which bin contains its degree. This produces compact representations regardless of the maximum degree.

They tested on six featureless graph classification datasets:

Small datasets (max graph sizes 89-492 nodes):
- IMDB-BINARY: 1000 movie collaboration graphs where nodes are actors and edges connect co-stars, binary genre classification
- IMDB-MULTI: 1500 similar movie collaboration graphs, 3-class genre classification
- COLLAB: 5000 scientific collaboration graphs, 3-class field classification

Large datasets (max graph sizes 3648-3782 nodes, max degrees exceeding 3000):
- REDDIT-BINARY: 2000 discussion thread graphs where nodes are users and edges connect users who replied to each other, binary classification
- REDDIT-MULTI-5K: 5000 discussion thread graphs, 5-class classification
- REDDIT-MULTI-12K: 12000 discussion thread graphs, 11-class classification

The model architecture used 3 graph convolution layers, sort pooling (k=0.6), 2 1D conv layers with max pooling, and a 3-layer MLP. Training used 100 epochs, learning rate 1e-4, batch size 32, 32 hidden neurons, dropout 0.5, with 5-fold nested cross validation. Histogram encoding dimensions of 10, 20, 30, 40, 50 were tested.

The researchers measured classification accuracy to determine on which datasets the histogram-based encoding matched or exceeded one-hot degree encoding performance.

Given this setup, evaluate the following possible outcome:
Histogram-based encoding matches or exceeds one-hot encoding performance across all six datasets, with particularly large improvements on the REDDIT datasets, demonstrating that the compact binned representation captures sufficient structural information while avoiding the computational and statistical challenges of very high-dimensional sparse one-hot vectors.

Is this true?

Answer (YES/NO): NO